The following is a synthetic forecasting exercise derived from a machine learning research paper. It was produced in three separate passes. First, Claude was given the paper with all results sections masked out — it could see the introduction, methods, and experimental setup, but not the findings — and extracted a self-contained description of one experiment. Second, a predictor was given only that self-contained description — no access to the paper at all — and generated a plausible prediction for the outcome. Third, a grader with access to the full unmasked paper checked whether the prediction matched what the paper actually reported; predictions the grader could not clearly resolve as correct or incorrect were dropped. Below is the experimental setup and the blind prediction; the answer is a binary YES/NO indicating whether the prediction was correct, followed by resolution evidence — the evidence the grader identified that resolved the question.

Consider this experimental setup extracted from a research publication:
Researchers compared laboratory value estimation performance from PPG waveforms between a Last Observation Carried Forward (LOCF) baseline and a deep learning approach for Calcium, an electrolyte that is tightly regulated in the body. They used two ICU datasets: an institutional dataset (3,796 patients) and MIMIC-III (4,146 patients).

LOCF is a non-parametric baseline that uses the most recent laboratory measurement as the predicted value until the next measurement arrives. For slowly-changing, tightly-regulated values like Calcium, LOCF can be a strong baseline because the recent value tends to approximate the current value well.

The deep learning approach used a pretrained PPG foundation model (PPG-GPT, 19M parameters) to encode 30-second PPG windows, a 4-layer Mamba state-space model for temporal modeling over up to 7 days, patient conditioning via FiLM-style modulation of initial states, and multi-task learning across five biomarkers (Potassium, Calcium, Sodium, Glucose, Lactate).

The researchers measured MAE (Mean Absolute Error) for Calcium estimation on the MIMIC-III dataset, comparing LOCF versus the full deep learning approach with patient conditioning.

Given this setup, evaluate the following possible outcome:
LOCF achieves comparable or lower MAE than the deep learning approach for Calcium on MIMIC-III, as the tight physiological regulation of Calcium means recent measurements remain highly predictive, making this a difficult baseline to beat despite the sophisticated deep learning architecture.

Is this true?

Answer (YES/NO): YES